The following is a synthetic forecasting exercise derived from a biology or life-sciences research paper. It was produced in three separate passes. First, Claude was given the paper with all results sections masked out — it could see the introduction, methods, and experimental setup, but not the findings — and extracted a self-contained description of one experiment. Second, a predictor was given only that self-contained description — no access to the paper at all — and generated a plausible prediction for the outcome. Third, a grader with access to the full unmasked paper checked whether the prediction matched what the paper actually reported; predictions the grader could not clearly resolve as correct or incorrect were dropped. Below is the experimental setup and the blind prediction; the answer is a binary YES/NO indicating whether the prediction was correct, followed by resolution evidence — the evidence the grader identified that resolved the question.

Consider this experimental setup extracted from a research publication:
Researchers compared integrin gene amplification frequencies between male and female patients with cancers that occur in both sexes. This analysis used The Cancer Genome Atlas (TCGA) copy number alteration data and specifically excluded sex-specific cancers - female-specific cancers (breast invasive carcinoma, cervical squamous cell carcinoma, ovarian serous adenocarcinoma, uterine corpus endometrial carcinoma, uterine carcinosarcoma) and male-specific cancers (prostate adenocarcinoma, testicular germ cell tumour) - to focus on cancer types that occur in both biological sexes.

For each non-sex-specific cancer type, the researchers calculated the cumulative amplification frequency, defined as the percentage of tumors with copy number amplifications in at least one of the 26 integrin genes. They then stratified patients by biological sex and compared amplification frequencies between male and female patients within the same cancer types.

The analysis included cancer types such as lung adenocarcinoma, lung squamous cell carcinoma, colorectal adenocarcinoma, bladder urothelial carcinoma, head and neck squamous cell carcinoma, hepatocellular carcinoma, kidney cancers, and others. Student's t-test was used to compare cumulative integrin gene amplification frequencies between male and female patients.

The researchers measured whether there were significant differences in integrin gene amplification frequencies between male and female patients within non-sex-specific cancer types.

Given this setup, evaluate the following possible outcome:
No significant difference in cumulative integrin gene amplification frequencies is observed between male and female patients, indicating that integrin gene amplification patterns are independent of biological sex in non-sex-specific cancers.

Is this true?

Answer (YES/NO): YES